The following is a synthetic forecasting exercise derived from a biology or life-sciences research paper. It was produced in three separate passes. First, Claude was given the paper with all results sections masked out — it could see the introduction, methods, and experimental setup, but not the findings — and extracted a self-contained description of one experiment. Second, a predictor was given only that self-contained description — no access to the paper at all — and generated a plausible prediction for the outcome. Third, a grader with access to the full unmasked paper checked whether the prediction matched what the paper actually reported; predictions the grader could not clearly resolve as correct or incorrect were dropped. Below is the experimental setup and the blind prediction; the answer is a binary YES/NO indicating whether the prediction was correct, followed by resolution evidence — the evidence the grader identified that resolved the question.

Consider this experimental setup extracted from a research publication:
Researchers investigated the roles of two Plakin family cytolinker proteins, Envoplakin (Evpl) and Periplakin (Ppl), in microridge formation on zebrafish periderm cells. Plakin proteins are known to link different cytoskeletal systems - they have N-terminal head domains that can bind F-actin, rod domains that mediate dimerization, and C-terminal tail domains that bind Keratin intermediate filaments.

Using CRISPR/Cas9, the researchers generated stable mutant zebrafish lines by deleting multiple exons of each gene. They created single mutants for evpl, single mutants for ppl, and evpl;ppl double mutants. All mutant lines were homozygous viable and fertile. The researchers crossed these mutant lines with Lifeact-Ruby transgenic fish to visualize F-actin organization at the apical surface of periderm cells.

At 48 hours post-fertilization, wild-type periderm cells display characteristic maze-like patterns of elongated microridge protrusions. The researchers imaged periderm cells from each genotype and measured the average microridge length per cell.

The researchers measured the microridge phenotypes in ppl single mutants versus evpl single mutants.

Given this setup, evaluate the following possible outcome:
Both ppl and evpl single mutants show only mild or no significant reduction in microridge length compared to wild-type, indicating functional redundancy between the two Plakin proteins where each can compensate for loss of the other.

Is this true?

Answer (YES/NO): NO